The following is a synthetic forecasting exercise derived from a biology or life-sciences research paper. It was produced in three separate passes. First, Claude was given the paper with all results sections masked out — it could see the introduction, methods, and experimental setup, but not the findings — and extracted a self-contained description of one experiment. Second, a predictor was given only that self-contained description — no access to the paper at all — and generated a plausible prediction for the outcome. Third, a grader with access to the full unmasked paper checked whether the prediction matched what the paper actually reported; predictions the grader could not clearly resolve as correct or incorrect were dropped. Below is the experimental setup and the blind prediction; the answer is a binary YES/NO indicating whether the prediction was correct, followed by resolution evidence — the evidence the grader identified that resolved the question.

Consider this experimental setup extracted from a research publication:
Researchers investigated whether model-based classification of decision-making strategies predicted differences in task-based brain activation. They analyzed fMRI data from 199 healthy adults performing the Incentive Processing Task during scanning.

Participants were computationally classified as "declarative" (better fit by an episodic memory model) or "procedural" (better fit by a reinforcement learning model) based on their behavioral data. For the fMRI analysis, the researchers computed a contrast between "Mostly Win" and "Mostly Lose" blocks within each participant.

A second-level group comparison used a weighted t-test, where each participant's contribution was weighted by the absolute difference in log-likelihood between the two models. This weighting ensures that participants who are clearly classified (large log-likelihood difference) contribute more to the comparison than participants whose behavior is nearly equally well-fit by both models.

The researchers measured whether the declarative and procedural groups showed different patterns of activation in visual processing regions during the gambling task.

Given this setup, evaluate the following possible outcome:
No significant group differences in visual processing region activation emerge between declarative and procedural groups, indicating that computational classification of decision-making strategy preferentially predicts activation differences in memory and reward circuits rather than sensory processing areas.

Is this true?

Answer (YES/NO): NO